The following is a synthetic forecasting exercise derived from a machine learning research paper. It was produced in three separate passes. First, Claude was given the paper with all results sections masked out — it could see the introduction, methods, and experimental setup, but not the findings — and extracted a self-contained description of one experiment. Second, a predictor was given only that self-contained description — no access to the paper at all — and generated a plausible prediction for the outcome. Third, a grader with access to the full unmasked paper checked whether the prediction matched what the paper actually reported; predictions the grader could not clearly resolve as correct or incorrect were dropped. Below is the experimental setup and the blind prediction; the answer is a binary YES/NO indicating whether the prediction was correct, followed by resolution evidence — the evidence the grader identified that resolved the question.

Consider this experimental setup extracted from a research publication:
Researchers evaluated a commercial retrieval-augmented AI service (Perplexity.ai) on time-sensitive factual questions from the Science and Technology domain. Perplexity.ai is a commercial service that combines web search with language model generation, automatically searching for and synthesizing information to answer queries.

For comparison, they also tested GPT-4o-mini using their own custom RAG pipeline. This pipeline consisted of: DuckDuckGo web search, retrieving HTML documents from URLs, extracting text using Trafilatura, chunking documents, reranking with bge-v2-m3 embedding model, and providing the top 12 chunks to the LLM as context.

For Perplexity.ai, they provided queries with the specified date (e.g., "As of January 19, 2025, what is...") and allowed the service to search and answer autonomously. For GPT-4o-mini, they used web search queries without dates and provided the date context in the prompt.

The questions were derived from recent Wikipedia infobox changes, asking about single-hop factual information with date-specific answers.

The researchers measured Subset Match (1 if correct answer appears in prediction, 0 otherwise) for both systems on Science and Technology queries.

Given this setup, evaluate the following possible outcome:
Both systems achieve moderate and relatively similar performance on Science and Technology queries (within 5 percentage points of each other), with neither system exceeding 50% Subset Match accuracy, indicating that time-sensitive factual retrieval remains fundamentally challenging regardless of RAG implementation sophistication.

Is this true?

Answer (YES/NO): YES